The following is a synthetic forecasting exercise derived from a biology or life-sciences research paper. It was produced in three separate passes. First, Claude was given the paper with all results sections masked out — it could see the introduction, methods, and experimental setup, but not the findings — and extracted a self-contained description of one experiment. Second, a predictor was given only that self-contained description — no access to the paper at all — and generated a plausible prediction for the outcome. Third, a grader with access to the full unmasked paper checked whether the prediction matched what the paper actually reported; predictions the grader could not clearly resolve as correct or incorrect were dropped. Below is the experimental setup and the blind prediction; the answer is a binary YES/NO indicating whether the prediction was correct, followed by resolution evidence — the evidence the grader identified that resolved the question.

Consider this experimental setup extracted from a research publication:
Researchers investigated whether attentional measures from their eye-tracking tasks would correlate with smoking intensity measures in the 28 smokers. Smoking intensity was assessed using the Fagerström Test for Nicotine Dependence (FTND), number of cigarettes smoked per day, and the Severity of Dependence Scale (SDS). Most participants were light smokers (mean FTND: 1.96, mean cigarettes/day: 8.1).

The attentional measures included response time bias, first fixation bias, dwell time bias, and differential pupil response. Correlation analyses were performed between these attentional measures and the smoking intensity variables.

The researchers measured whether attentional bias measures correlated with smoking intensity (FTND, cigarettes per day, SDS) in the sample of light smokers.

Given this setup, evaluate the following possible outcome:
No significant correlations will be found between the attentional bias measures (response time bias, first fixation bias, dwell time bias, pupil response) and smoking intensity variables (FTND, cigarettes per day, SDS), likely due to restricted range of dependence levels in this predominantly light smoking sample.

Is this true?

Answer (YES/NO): NO